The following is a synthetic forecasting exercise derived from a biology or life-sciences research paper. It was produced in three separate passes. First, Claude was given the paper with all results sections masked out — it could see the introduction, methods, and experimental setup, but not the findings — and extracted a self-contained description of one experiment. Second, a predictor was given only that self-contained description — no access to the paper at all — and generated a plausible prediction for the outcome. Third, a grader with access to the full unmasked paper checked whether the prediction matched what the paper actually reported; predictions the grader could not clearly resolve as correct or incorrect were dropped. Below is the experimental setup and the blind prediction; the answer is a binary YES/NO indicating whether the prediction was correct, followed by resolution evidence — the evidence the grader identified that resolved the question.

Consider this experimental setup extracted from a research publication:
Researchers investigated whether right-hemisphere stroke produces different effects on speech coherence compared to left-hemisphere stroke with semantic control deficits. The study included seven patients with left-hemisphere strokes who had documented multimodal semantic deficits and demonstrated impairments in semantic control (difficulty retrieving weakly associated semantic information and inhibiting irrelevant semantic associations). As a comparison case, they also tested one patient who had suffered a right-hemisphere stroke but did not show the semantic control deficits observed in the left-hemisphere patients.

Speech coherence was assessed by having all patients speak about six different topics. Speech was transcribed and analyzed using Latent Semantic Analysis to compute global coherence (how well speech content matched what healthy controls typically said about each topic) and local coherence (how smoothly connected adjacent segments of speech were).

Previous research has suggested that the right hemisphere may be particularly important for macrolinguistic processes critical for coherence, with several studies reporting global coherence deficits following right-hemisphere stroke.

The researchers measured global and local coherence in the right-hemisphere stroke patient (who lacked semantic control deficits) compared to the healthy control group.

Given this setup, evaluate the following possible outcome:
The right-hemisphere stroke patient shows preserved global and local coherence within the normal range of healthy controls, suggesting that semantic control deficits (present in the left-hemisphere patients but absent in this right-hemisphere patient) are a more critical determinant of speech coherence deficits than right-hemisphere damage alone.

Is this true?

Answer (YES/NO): YES